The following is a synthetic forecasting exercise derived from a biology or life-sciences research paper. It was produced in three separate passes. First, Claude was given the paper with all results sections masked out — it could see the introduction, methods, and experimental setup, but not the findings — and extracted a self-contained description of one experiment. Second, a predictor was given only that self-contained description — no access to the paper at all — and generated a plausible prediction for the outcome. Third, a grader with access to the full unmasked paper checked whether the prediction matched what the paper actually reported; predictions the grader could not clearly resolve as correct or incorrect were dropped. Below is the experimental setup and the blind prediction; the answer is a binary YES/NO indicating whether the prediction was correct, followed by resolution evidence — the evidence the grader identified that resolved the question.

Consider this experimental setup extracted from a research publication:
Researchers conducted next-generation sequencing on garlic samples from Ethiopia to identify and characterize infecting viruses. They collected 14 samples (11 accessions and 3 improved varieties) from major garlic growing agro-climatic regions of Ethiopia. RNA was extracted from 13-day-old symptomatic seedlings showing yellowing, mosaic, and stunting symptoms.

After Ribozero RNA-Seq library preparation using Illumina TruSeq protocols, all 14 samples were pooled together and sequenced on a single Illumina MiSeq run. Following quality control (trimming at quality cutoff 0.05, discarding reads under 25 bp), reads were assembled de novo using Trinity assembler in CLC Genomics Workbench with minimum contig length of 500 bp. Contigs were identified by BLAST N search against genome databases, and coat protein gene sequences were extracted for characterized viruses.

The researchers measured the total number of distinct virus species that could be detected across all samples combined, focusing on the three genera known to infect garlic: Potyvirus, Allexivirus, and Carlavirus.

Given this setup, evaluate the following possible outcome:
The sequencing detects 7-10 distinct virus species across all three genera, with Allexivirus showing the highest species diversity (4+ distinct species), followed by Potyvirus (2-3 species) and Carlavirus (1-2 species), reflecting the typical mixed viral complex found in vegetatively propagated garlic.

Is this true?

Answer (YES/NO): NO